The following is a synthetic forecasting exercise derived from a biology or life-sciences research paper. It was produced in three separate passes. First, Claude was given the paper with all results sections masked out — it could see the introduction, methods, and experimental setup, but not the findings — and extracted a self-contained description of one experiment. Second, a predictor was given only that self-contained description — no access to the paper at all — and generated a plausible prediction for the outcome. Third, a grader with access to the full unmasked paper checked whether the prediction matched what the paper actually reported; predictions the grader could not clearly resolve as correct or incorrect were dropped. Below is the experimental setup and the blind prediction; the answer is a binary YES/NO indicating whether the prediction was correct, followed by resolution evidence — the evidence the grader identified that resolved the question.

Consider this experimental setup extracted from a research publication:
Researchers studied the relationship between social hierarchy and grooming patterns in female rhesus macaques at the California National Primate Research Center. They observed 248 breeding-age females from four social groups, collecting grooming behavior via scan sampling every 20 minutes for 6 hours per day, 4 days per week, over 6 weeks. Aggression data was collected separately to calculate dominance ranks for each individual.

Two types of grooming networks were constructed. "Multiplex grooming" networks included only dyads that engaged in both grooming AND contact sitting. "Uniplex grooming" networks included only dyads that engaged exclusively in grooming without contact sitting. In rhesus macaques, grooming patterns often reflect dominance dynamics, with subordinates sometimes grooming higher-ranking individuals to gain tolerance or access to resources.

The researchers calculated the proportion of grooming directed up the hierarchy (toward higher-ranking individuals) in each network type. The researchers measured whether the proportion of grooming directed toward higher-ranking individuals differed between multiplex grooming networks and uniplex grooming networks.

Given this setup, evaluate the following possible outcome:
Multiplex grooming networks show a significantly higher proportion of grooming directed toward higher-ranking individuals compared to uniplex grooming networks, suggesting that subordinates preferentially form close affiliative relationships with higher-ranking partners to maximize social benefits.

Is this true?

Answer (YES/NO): NO